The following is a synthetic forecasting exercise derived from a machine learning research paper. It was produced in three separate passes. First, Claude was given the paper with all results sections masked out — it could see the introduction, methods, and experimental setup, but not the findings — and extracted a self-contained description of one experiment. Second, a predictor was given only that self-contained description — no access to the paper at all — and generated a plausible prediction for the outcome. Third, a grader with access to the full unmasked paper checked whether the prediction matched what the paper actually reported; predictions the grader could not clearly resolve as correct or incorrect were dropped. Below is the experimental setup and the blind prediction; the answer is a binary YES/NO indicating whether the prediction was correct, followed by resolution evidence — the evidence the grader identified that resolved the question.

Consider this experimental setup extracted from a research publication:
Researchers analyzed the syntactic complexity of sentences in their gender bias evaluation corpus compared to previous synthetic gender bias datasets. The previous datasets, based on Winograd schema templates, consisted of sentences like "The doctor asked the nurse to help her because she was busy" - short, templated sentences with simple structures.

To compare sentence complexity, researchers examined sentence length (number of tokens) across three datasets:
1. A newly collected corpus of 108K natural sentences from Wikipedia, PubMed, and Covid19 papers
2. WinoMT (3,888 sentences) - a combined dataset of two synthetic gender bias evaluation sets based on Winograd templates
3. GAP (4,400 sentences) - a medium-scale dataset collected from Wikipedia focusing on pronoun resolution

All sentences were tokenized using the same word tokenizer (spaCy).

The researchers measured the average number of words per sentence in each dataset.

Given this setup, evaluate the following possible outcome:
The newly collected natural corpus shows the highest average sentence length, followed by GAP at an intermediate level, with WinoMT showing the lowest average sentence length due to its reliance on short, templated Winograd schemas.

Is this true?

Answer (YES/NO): NO